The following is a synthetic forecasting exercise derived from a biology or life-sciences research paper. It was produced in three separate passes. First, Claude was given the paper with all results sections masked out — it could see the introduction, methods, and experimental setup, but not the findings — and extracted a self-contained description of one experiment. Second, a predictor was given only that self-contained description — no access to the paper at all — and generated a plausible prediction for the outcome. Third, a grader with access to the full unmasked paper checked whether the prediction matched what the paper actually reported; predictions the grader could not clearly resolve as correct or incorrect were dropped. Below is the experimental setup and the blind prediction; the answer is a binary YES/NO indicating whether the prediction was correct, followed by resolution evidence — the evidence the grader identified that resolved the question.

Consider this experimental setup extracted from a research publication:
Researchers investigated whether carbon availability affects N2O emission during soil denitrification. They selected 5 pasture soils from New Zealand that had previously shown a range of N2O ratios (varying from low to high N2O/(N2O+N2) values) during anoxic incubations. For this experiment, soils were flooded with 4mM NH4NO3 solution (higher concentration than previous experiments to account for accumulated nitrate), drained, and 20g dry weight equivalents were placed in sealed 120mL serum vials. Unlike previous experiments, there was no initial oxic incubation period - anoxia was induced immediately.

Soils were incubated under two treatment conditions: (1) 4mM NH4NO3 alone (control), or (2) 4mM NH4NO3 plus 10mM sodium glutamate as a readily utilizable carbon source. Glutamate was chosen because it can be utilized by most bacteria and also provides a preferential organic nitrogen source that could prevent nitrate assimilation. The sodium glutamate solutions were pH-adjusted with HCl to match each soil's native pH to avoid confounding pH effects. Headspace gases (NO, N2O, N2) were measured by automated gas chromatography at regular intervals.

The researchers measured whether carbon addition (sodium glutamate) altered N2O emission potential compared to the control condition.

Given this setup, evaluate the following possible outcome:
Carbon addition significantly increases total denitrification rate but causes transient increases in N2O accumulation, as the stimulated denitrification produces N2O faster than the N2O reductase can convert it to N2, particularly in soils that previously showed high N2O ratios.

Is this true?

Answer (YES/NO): NO